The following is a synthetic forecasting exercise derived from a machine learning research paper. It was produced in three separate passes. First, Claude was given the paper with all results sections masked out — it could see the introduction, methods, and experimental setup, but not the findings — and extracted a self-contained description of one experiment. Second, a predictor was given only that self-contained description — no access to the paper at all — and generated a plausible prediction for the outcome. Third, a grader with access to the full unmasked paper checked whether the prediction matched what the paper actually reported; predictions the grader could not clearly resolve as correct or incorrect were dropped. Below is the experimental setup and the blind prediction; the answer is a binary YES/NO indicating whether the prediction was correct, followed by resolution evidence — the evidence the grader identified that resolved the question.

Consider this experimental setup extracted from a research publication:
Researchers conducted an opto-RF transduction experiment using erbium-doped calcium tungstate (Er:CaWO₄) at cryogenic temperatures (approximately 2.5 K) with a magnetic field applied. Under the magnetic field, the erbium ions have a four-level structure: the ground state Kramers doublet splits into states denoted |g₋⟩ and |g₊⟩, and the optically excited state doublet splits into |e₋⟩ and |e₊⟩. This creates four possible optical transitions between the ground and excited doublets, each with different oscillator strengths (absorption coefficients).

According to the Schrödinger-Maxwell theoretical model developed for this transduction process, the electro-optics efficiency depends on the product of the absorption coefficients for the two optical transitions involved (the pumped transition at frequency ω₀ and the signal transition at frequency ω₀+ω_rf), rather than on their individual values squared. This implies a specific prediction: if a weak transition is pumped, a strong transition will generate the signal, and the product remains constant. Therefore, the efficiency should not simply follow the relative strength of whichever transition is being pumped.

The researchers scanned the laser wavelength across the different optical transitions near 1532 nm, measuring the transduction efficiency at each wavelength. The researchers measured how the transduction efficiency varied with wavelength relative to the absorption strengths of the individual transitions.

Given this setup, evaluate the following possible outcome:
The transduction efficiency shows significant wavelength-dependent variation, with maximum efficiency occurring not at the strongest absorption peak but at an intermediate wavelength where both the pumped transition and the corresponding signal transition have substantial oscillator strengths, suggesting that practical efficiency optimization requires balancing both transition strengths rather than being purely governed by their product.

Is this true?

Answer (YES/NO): NO